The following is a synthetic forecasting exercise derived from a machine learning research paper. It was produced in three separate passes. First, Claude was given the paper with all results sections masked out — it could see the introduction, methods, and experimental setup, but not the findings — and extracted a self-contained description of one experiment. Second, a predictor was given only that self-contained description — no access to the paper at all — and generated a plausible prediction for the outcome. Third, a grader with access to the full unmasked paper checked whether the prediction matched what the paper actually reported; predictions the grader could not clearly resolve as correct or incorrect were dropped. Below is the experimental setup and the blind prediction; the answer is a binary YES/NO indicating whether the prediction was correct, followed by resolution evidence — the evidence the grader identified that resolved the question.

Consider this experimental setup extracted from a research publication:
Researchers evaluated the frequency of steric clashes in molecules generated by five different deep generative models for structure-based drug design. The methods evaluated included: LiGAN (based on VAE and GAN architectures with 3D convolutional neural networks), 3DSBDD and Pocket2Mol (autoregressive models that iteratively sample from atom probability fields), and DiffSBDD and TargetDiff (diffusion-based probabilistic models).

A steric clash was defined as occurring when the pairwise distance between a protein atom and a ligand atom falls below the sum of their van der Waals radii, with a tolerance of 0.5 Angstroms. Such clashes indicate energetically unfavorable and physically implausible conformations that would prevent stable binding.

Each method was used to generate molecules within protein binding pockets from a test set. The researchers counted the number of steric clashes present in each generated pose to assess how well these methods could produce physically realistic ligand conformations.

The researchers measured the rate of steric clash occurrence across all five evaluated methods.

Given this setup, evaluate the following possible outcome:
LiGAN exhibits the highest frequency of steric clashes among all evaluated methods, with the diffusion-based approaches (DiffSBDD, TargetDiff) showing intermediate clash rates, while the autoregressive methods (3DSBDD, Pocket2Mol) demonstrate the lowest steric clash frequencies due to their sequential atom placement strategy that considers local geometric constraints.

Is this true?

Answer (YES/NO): NO